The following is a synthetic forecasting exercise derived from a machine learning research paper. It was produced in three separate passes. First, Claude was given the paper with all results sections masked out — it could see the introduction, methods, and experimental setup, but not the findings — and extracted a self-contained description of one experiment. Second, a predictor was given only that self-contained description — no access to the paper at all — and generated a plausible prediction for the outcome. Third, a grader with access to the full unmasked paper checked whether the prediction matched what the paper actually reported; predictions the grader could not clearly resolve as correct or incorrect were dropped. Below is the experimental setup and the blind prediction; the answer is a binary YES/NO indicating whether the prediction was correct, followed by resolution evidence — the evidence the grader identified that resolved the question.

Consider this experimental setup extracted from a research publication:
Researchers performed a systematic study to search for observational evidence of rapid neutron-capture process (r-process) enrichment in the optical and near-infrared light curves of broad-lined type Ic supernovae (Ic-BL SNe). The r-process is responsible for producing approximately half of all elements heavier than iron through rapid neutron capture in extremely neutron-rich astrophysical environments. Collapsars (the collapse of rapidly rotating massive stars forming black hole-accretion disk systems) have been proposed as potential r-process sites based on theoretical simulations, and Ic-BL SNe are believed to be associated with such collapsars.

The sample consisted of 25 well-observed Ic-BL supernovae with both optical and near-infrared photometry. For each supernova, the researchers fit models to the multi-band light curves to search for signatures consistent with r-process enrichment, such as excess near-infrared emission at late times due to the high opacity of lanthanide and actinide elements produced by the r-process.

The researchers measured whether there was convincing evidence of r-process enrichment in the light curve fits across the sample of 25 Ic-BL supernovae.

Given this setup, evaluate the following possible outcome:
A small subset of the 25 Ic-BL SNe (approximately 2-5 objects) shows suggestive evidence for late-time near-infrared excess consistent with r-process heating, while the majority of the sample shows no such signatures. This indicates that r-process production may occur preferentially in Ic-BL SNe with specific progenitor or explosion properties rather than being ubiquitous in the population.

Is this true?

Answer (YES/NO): NO